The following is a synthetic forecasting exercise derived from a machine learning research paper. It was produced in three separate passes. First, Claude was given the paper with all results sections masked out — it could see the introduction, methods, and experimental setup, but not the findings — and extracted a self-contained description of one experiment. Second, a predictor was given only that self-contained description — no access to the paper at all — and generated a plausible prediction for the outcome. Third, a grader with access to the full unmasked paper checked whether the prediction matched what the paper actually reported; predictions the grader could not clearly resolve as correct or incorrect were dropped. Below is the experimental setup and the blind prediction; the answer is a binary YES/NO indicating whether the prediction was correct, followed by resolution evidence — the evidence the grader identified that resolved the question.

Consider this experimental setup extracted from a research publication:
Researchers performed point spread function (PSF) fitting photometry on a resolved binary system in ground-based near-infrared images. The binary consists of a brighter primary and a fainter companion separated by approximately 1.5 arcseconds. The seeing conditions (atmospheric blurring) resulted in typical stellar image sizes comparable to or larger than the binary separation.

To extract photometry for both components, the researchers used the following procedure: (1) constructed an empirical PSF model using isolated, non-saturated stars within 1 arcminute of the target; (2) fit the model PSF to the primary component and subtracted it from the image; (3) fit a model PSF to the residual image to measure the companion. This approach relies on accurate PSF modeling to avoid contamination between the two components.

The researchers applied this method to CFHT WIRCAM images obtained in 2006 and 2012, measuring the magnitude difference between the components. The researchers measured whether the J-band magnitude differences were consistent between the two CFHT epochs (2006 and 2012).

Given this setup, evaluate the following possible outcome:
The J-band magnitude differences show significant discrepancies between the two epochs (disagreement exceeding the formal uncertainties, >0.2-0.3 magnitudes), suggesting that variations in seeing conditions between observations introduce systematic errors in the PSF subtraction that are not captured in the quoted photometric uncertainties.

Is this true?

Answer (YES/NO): NO